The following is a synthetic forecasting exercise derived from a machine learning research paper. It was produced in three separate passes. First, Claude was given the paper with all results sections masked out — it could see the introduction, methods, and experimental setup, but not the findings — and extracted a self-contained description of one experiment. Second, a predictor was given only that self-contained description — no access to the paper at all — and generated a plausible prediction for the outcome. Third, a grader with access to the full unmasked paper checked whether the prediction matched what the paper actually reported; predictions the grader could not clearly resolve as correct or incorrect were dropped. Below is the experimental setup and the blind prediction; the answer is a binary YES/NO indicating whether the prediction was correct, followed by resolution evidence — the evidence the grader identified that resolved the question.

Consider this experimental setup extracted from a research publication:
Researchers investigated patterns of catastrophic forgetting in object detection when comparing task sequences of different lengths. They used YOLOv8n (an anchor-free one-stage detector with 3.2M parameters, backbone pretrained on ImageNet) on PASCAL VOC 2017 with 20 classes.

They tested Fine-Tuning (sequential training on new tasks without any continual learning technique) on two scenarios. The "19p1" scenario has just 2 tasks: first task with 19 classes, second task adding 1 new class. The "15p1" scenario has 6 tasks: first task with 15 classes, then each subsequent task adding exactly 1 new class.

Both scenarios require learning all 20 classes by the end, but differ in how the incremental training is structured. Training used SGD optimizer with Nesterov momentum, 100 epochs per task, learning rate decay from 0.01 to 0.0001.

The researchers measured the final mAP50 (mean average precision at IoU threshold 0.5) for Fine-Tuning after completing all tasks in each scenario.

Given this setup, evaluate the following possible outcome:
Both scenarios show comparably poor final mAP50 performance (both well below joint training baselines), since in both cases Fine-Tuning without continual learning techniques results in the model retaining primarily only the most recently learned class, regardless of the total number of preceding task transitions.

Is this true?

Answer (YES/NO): NO